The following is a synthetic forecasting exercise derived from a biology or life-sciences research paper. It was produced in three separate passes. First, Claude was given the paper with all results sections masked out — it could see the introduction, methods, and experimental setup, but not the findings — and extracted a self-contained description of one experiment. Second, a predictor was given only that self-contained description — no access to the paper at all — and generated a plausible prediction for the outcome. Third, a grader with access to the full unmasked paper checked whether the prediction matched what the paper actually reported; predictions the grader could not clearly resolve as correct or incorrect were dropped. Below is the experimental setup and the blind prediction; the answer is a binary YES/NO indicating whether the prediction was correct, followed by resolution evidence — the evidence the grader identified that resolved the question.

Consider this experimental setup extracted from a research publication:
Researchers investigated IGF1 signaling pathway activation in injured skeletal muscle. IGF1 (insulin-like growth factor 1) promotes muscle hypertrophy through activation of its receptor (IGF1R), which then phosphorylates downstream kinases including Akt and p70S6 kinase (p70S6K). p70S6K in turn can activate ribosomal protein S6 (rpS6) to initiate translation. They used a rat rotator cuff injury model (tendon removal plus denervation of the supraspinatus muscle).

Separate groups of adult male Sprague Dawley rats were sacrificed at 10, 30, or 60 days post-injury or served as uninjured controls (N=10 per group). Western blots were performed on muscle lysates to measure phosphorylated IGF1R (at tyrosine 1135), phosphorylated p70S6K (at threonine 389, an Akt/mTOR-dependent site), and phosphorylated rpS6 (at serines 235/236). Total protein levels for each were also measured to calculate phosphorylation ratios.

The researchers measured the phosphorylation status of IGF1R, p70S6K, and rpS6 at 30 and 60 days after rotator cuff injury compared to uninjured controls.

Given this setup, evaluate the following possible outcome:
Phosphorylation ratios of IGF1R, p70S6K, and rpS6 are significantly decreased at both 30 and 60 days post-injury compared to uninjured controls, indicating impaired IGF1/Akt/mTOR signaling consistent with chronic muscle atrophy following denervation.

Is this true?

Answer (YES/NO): NO